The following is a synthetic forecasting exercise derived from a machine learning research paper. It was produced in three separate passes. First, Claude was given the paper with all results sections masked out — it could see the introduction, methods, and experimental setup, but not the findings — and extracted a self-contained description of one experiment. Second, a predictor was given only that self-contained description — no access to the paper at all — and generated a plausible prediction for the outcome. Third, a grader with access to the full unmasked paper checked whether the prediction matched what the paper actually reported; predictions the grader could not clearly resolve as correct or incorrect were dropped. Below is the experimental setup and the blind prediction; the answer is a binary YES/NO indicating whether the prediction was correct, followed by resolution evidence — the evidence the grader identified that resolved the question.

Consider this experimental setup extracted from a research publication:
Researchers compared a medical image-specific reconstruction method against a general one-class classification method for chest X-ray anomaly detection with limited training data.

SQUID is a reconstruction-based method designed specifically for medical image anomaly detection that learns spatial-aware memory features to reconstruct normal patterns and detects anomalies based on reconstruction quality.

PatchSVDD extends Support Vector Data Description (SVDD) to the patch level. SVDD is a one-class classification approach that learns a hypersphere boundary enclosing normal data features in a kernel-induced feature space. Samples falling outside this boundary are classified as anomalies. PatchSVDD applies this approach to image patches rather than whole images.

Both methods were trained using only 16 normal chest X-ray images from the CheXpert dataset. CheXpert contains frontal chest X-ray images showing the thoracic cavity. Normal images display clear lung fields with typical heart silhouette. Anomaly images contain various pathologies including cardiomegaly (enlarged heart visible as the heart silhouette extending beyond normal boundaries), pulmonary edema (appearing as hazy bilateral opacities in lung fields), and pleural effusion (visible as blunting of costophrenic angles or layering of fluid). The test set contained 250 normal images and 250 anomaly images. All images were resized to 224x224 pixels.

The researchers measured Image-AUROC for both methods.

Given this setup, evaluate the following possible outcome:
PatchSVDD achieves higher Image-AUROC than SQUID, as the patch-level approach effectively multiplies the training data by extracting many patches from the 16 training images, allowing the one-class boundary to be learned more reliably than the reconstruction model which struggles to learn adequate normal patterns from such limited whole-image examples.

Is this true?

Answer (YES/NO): NO